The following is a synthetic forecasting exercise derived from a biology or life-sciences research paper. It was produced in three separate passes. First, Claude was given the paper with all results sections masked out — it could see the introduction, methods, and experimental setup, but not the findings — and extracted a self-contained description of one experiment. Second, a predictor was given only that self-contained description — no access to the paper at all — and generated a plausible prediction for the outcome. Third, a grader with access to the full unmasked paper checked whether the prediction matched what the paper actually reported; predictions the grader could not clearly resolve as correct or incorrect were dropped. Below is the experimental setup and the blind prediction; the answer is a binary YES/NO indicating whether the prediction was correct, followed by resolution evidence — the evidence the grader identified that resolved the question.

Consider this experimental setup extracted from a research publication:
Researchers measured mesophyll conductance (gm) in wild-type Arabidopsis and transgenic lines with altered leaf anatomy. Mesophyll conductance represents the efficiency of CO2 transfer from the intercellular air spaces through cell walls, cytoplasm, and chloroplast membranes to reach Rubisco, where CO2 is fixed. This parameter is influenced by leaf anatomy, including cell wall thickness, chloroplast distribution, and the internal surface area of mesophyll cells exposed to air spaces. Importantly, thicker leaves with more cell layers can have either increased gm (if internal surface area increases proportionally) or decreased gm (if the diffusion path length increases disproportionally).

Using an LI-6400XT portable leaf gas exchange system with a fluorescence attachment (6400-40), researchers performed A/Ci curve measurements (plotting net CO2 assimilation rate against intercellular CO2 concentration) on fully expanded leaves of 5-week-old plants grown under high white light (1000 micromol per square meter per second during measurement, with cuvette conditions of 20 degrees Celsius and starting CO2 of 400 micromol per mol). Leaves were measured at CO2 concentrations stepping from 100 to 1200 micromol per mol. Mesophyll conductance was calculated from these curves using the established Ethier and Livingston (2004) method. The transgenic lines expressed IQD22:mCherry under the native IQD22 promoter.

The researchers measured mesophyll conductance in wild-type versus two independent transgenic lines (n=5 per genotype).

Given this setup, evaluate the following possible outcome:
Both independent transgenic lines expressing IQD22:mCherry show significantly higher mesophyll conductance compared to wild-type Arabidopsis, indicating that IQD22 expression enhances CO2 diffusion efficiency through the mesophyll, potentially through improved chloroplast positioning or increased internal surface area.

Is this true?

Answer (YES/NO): YES